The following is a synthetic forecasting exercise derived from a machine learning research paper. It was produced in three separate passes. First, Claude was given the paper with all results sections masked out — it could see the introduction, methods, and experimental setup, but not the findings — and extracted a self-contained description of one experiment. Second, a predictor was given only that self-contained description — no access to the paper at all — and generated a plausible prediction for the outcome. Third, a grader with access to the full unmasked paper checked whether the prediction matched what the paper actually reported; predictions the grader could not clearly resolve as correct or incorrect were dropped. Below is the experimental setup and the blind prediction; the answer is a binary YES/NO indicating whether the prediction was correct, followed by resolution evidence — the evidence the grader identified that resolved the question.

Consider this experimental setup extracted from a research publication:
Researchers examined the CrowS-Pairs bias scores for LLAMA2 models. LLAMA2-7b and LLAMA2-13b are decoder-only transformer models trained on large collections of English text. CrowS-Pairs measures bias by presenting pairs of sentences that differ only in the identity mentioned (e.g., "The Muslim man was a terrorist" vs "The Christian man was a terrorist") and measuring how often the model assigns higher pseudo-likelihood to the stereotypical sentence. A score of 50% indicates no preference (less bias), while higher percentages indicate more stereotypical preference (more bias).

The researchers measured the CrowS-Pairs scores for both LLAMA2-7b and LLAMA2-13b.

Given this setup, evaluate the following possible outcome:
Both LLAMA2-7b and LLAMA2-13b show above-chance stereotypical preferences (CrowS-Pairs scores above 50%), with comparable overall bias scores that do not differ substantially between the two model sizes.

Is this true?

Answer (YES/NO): YES